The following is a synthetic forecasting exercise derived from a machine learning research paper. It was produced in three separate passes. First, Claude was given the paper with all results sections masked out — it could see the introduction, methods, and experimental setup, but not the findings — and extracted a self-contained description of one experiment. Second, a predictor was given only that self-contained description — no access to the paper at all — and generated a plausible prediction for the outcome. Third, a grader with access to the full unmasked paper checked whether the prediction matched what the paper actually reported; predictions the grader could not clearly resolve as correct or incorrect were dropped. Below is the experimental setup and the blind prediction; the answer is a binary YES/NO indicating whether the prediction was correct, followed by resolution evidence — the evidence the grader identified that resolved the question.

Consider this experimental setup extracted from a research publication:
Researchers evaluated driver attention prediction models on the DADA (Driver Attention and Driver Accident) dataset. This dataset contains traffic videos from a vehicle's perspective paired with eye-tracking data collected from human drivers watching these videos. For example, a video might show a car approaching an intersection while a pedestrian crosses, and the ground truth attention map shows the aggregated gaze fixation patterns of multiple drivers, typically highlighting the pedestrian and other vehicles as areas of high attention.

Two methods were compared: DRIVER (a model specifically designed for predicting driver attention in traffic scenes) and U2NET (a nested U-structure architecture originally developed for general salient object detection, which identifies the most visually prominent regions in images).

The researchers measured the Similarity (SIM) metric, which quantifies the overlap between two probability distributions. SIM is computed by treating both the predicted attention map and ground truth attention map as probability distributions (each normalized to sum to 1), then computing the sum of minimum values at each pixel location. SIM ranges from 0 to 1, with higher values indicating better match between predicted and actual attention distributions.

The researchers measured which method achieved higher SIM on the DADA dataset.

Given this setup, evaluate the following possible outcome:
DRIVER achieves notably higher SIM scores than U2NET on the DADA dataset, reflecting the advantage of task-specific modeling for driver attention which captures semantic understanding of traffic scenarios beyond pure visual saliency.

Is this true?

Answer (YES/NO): NO